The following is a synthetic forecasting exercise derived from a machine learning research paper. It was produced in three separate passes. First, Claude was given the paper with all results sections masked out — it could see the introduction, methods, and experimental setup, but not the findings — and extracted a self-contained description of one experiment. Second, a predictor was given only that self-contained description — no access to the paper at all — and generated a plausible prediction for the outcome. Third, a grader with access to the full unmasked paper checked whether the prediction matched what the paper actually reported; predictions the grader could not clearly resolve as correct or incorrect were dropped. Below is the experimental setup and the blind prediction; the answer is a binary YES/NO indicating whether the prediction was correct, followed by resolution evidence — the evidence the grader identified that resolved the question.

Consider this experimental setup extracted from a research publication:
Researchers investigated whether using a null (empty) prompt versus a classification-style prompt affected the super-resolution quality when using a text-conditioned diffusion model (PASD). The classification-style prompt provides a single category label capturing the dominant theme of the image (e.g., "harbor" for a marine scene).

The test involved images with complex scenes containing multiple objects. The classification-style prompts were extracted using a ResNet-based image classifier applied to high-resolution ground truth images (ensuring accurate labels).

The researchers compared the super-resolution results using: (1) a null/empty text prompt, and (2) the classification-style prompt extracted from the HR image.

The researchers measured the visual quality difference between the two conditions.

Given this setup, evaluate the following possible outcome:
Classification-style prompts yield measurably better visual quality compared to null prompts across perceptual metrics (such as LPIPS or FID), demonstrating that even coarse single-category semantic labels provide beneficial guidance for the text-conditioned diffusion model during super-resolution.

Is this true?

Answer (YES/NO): NO